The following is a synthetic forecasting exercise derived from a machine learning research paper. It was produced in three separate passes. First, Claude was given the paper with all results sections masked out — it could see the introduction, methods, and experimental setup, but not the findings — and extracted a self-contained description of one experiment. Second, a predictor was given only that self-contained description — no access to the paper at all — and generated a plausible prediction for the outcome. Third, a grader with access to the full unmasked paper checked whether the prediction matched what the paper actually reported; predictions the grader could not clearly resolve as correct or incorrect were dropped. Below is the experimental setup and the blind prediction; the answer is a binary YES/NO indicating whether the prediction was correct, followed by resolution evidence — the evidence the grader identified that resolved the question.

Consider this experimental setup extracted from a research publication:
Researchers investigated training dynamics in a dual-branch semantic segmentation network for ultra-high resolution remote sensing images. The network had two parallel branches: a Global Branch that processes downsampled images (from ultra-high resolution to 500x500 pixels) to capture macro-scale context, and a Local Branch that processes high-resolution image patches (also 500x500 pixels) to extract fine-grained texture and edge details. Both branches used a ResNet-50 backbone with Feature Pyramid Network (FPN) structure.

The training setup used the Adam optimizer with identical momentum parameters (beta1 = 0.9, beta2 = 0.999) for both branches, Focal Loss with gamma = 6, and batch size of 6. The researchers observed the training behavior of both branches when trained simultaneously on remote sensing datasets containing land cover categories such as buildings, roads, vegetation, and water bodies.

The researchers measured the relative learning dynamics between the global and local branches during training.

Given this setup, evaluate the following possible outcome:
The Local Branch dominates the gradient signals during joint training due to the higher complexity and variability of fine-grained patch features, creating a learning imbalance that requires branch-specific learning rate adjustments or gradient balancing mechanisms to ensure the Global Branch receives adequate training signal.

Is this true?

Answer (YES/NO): YES